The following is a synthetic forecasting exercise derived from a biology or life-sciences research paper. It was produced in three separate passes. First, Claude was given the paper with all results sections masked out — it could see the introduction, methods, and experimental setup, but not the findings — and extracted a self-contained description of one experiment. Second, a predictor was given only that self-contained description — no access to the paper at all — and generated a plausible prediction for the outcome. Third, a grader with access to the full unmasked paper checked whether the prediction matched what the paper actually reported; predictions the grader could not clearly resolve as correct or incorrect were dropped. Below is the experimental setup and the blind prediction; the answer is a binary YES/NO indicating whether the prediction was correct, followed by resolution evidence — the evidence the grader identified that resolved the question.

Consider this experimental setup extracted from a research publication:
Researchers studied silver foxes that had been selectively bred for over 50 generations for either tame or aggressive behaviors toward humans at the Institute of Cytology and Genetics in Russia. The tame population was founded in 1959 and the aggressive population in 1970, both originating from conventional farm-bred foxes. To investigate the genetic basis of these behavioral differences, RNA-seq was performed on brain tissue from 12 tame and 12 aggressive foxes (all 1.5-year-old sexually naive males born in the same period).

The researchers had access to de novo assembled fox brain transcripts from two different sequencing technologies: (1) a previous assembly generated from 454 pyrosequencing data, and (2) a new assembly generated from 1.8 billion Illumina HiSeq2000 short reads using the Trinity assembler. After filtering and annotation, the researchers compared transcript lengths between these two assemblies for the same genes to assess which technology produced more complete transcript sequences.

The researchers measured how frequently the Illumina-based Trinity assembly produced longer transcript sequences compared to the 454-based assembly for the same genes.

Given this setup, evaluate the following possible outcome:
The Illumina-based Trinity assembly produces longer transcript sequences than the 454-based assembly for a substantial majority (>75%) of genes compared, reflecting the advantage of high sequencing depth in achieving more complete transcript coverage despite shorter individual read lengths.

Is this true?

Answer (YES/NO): YES